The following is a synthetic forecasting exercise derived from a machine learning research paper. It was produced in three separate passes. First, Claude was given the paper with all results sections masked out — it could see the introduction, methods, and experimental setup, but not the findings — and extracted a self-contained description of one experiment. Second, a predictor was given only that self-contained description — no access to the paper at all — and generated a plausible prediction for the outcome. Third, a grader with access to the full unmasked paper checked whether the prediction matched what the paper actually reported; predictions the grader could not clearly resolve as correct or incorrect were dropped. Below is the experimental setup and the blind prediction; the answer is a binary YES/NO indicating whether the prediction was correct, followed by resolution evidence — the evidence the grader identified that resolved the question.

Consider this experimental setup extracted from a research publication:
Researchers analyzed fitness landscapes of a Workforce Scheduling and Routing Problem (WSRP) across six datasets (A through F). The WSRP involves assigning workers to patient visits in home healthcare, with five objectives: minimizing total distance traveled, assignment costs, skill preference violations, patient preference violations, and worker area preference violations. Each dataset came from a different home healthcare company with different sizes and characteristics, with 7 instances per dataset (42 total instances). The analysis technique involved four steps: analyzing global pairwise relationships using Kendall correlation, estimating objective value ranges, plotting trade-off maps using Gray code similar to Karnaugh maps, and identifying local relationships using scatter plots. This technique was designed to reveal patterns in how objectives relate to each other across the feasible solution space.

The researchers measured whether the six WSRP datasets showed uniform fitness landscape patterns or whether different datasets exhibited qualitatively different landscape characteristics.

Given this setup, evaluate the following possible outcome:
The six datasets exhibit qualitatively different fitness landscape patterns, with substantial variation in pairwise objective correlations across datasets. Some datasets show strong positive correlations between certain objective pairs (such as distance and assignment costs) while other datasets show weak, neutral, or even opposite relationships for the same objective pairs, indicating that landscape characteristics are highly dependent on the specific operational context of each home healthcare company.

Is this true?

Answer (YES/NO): YES